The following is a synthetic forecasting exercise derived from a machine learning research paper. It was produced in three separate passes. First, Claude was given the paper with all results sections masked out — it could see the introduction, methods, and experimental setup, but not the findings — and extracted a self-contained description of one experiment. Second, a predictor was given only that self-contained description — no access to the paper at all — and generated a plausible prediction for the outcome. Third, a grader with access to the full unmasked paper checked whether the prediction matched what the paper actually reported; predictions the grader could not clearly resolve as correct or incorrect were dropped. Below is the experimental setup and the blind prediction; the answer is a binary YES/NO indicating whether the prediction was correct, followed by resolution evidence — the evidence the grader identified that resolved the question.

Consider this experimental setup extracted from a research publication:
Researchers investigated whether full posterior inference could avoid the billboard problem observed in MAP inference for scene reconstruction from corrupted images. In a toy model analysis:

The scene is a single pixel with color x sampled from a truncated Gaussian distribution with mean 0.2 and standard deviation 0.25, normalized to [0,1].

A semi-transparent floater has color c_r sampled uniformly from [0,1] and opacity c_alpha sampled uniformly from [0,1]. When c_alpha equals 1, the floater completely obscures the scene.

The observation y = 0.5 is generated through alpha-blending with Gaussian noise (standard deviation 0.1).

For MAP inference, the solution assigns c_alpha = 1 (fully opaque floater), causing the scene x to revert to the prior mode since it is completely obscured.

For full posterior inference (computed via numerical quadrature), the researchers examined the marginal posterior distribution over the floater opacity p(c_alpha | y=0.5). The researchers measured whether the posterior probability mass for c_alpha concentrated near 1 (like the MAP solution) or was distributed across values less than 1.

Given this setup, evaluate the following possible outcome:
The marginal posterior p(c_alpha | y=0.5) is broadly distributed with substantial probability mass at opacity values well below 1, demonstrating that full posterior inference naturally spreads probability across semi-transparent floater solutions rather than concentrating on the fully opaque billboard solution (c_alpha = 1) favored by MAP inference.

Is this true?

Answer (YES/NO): YES